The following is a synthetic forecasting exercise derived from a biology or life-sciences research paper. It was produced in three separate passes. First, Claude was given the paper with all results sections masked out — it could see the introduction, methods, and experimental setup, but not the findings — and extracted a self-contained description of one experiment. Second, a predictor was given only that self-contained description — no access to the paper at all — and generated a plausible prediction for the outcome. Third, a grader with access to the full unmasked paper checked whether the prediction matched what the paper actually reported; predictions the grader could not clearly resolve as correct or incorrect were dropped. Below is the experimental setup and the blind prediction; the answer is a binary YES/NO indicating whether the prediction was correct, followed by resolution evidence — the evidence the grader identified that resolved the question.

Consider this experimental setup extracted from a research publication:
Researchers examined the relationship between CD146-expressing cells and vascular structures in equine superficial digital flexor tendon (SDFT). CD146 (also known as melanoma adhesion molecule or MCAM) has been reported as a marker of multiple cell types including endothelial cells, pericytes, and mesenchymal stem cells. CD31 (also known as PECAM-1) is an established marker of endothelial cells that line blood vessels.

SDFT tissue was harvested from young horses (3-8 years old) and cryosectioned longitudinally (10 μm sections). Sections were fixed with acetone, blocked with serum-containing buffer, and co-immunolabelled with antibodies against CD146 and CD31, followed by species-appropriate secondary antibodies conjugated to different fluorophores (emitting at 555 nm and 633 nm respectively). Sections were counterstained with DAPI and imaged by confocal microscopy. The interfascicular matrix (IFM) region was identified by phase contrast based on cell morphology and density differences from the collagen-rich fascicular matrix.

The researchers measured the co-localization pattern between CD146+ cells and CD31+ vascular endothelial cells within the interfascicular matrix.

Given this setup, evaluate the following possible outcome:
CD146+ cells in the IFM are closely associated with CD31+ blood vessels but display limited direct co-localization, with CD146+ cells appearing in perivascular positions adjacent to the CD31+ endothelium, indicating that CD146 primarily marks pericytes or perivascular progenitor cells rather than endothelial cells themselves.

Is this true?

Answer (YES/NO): NO